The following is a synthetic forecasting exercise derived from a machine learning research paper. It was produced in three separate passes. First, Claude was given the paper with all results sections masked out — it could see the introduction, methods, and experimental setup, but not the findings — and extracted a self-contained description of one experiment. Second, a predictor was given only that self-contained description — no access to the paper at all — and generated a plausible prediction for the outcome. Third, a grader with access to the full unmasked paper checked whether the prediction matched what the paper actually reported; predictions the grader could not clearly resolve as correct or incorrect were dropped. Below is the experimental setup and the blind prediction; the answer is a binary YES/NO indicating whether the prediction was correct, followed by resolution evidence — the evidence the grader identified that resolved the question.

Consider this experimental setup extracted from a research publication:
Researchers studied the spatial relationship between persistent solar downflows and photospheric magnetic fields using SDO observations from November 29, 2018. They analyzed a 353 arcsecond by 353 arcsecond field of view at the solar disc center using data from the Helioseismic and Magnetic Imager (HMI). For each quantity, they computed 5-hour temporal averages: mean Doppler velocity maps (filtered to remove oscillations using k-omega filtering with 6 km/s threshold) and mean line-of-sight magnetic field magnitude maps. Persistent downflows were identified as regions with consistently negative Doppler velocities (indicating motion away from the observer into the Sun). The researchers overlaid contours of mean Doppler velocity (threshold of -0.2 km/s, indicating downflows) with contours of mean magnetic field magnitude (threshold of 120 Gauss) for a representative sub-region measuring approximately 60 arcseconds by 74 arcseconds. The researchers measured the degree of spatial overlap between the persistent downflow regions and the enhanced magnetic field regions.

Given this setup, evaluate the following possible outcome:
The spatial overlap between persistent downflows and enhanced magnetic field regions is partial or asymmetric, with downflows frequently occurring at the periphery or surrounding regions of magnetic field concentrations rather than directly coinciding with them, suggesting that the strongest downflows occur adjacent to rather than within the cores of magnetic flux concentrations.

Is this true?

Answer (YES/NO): NO